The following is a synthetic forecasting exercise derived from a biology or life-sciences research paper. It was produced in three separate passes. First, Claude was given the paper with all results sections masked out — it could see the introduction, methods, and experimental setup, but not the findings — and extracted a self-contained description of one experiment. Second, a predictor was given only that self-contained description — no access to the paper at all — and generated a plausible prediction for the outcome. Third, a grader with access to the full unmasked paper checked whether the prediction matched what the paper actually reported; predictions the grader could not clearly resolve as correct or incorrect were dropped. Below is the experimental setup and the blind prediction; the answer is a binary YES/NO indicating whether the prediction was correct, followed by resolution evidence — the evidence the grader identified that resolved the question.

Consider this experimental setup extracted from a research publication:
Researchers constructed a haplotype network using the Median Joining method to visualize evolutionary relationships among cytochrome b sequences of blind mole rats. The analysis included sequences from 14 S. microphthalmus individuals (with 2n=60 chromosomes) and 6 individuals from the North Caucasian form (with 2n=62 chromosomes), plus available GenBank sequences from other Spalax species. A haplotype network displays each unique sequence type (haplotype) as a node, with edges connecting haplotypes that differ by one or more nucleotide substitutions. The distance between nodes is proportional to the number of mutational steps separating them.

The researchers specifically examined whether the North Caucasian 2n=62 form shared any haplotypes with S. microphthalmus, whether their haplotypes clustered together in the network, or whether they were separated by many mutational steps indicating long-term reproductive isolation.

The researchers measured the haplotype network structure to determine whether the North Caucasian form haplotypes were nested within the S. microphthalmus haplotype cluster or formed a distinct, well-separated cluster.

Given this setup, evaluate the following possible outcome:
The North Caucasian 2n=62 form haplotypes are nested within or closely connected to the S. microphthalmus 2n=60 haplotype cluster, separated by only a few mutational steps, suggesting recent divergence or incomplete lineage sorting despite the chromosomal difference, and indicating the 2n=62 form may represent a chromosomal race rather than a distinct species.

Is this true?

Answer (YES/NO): NO